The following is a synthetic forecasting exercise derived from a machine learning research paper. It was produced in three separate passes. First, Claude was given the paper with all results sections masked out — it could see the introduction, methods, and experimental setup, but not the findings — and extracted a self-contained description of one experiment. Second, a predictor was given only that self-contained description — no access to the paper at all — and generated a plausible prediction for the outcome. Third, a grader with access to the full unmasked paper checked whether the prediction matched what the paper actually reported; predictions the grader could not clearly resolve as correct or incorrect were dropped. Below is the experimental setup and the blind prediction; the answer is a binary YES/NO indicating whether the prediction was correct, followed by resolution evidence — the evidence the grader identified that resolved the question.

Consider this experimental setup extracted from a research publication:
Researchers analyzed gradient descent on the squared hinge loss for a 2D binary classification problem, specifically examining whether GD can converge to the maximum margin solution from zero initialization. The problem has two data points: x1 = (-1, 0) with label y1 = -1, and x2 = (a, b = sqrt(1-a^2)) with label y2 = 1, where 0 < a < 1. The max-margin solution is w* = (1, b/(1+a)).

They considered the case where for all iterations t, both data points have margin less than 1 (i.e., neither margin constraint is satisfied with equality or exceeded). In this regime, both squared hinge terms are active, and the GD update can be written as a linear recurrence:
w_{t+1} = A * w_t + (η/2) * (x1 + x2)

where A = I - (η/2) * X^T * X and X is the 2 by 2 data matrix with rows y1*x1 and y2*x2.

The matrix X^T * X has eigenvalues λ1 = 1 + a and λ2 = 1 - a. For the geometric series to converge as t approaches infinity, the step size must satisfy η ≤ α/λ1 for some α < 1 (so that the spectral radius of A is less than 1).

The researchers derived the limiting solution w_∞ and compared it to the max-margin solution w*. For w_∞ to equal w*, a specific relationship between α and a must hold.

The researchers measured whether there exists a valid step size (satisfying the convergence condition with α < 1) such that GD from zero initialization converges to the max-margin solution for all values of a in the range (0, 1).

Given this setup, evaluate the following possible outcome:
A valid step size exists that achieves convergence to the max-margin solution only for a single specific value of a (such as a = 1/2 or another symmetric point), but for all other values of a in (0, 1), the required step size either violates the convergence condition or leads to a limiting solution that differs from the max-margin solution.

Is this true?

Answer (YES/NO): NO